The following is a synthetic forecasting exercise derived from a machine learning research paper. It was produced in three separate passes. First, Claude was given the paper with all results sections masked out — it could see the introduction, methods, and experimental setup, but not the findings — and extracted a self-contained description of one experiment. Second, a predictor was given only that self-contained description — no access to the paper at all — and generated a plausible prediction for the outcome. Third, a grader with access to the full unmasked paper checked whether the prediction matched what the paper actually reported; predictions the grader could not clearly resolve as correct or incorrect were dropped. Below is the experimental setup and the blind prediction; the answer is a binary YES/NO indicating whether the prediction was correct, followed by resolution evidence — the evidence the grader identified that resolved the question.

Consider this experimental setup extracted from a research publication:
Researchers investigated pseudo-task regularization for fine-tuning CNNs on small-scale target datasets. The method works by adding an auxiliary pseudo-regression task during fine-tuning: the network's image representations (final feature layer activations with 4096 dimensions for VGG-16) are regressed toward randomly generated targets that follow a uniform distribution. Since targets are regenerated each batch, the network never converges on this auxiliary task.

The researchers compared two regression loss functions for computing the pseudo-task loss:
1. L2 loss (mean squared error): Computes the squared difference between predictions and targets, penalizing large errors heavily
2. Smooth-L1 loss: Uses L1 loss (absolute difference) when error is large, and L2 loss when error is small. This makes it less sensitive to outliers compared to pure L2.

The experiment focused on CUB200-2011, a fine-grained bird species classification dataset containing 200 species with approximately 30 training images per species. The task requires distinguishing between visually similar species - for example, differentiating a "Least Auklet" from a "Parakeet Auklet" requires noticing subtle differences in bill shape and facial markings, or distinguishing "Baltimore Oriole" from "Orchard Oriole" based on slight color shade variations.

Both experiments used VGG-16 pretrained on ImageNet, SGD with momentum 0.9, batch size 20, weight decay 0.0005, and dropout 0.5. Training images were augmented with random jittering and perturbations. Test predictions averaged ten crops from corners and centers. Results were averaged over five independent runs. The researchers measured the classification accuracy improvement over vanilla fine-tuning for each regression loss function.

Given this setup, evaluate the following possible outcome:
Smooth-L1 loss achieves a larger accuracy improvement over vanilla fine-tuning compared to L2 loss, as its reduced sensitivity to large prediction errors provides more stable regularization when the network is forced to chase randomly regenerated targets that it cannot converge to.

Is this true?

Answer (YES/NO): YES